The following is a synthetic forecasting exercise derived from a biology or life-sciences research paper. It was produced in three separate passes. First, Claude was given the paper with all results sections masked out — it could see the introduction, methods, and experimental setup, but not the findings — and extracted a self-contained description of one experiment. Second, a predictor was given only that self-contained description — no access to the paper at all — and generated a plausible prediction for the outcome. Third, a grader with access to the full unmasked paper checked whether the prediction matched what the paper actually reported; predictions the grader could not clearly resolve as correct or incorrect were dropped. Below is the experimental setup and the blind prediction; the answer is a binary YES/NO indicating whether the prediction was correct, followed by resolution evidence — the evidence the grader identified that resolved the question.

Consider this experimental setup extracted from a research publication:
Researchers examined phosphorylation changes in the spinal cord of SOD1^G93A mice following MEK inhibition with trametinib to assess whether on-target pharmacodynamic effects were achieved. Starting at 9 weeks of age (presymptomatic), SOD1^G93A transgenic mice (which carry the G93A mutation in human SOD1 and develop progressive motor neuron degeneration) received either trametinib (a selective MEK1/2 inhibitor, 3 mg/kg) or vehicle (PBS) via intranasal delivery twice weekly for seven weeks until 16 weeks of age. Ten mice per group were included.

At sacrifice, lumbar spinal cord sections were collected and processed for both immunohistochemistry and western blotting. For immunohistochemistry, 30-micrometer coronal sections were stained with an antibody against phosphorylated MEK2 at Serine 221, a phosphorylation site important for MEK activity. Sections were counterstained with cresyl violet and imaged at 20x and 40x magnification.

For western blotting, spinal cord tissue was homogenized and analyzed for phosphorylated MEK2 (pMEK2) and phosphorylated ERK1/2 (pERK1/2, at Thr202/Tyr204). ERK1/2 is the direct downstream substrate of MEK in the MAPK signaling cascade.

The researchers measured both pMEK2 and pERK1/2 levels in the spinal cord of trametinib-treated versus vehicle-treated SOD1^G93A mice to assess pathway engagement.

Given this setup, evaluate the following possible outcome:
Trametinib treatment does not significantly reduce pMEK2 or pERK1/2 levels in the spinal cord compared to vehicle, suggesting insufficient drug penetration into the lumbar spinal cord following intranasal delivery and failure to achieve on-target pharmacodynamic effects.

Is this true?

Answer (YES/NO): NO